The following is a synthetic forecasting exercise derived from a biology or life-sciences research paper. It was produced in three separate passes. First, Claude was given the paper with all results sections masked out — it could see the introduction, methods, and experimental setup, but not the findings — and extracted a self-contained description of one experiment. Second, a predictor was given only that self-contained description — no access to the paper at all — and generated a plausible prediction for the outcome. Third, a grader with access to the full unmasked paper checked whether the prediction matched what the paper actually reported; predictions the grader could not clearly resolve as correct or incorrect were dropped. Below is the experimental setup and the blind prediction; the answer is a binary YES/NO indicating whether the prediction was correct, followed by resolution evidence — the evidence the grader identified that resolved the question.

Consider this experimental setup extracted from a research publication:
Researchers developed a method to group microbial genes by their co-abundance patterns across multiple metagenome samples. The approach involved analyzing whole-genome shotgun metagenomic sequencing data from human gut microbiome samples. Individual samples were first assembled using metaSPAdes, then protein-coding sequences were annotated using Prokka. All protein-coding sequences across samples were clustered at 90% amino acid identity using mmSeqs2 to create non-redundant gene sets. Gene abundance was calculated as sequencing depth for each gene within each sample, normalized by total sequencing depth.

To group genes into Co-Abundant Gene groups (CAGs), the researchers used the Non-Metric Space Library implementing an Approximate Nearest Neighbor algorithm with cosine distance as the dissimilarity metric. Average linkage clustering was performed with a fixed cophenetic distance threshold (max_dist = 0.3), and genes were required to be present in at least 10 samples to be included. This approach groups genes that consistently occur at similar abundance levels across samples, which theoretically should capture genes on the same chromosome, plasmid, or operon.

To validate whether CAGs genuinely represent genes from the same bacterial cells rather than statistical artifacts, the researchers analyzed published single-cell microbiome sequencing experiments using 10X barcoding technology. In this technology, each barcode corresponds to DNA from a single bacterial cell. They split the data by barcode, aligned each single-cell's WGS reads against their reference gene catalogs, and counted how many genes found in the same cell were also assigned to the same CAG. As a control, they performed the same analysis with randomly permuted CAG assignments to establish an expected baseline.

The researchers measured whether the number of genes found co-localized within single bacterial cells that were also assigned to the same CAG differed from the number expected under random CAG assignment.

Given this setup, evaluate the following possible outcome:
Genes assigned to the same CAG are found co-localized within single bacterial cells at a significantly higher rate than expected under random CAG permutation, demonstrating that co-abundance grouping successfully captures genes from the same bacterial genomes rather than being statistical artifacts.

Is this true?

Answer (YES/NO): YES